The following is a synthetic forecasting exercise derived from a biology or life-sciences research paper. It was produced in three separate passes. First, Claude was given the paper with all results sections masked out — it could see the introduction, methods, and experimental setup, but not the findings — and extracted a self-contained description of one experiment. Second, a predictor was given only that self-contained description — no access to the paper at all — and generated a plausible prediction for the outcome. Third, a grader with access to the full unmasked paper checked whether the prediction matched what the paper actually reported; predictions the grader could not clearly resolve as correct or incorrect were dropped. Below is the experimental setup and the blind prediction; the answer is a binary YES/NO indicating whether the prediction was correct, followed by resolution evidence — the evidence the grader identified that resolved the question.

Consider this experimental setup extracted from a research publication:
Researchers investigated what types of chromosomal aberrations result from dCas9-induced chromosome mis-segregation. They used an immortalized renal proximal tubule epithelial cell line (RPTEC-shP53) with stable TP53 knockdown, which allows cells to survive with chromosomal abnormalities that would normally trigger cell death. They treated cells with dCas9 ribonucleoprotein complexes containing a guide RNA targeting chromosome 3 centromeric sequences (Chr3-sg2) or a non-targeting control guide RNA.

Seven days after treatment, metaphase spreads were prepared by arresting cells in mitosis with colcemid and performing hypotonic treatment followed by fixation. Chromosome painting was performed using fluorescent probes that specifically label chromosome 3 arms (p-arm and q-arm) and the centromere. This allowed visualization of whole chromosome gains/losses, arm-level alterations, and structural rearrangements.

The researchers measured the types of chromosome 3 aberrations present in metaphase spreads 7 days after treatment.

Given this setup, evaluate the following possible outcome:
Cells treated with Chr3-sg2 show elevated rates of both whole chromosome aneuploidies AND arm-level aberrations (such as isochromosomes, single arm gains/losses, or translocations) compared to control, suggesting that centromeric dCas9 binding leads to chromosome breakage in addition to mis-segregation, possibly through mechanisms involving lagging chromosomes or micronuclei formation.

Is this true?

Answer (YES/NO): YES